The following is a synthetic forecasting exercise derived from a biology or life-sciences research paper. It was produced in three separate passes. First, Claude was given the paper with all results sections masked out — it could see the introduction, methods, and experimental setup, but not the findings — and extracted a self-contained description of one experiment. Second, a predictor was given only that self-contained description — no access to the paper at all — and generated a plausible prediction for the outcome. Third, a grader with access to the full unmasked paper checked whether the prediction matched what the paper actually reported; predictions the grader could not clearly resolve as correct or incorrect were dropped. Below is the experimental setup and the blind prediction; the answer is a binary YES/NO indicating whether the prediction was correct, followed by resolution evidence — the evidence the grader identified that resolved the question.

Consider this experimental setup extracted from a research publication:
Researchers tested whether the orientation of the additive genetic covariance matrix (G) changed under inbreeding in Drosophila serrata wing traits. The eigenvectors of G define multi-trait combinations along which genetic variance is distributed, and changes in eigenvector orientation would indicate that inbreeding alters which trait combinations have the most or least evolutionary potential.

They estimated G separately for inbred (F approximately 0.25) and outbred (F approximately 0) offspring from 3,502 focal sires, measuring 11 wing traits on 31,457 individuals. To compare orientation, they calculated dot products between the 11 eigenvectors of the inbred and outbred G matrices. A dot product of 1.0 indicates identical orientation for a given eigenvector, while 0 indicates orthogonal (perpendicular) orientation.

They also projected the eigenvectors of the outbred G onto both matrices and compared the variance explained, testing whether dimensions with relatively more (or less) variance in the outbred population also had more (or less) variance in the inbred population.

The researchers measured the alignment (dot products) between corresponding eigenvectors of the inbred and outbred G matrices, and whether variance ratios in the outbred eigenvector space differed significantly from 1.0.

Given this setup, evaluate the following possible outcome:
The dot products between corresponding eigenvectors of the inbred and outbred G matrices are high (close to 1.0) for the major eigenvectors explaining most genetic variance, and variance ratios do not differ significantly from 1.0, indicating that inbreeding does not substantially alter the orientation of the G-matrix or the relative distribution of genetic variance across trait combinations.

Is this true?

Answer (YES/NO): YES